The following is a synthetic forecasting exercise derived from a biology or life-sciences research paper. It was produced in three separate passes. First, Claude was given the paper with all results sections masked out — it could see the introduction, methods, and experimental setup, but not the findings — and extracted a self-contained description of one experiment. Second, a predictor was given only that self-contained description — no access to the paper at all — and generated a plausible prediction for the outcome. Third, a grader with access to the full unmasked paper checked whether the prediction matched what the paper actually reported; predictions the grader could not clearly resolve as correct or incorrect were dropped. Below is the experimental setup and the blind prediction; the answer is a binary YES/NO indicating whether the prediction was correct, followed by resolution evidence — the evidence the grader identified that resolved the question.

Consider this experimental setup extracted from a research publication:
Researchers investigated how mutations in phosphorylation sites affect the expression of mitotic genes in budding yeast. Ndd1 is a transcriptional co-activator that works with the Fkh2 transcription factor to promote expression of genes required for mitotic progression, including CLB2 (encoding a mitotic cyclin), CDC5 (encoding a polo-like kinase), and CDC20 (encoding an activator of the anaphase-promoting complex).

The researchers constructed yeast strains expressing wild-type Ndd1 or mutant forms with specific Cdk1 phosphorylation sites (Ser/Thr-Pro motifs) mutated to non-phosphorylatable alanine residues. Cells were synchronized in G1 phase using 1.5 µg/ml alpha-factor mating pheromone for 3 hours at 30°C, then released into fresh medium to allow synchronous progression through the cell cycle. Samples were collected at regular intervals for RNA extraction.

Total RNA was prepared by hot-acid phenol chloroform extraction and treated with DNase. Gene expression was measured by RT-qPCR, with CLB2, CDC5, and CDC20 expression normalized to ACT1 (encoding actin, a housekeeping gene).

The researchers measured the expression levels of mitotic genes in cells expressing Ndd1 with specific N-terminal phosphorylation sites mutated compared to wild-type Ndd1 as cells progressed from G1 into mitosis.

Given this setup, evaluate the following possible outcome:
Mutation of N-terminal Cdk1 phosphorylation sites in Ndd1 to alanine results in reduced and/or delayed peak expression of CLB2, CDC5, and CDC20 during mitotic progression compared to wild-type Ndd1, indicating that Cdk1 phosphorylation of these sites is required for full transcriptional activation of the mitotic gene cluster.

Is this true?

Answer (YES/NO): NO